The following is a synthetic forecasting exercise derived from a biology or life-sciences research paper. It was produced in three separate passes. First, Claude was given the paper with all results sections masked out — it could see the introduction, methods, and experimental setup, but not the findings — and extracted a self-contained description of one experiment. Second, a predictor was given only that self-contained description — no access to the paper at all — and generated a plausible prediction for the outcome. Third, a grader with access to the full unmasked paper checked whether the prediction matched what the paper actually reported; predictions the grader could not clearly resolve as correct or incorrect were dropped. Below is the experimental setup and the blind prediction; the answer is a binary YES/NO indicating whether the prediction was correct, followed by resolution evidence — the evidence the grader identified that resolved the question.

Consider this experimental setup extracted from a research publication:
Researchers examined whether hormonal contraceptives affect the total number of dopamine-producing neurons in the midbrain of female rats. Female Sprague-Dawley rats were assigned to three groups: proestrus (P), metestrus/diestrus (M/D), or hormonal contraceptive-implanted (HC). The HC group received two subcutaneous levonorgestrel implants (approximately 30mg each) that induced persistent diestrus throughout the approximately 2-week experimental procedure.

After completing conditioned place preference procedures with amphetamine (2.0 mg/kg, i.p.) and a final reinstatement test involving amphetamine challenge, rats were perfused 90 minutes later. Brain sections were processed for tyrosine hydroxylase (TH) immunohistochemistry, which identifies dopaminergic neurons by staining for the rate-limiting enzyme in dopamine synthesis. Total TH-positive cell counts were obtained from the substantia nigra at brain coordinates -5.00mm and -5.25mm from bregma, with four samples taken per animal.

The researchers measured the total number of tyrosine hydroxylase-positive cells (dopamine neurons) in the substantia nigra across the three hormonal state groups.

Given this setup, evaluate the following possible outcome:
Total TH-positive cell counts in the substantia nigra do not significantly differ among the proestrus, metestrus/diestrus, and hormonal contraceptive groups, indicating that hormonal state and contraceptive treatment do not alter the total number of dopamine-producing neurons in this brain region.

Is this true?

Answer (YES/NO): NO